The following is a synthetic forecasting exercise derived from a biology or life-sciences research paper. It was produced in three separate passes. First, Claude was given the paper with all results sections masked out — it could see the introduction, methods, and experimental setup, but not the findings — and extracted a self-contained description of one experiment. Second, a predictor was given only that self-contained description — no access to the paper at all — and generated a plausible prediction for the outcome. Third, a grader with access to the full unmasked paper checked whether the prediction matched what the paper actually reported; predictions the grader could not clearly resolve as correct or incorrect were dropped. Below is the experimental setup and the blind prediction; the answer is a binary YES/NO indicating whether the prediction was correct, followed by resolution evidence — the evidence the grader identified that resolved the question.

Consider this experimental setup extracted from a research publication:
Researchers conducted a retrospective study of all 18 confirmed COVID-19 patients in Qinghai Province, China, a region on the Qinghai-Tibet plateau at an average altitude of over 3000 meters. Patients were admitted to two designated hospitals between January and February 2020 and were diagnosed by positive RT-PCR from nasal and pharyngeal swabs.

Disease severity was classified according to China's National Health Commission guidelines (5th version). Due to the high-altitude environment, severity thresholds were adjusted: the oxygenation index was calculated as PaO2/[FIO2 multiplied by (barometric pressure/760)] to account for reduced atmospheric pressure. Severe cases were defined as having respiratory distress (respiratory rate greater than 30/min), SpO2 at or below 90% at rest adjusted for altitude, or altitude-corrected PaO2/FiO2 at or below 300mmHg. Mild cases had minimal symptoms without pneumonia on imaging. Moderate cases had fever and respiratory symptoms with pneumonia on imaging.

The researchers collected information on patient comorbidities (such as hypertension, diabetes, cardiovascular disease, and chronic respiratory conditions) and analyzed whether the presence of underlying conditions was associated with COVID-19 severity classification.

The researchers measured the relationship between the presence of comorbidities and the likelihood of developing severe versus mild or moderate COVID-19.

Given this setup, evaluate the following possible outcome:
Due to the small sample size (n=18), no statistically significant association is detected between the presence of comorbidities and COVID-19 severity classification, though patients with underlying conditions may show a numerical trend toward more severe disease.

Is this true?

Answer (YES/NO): NO